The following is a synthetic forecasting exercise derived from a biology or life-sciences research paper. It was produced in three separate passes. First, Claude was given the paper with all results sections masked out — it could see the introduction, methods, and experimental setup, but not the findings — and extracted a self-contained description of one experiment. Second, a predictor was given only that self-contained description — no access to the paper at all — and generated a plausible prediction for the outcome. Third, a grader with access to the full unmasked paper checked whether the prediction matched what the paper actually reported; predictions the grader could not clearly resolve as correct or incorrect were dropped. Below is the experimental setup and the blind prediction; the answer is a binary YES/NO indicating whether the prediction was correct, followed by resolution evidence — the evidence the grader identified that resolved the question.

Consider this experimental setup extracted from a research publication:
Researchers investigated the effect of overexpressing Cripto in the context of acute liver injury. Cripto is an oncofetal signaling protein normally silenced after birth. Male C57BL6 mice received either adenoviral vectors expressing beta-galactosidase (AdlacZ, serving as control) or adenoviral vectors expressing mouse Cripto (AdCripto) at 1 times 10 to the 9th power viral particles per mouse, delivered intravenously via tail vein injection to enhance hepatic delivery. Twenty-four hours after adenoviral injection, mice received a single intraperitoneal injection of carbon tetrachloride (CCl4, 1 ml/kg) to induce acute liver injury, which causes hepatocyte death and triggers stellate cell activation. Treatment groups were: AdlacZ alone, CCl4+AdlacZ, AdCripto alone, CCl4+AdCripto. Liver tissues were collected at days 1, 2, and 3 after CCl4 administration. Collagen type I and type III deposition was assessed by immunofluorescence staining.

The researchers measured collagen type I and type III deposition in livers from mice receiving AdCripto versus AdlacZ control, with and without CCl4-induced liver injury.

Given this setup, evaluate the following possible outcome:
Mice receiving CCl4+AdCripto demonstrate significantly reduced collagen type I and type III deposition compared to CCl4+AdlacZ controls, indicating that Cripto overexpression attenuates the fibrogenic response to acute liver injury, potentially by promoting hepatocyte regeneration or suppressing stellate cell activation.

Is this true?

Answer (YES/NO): NO